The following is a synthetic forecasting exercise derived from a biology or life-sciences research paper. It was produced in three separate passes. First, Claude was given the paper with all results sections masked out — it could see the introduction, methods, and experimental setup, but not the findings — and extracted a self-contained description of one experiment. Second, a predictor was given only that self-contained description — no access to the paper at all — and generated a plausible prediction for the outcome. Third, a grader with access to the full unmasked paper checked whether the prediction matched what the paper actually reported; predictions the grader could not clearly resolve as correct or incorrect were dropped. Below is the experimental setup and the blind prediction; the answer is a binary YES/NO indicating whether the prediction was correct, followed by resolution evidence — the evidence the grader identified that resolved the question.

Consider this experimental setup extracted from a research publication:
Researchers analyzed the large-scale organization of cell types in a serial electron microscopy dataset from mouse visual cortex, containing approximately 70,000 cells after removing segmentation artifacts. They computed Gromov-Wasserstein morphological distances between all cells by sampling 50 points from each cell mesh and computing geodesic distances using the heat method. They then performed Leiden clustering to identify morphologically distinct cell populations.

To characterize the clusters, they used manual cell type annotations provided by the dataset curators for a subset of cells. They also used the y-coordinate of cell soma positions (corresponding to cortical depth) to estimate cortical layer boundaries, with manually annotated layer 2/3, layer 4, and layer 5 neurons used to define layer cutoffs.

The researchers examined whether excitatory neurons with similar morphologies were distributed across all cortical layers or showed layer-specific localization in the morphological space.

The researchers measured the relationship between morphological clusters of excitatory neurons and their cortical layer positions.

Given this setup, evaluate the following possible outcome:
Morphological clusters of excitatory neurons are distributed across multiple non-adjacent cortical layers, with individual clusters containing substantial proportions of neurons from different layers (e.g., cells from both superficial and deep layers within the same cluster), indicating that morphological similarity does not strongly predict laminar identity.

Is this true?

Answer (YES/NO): NO